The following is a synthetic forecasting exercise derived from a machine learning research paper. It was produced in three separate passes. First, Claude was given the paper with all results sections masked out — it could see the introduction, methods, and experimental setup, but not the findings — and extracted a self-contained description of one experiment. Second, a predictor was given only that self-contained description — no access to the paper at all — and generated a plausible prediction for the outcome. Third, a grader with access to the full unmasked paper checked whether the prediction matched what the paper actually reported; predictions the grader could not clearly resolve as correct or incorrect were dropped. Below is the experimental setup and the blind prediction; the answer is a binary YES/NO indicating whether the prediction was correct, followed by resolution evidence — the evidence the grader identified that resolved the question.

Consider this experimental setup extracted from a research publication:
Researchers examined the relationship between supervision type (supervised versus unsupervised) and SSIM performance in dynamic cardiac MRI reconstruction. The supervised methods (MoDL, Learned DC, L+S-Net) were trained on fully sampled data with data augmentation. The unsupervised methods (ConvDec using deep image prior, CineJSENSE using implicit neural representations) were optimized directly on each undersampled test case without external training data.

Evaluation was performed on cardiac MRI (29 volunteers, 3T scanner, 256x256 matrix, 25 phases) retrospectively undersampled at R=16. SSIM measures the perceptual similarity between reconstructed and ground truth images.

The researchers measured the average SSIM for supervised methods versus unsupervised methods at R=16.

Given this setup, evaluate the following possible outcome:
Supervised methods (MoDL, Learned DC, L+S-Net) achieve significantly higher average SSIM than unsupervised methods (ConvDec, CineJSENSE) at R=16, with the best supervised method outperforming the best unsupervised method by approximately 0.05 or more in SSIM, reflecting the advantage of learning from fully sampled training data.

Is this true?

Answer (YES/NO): NO